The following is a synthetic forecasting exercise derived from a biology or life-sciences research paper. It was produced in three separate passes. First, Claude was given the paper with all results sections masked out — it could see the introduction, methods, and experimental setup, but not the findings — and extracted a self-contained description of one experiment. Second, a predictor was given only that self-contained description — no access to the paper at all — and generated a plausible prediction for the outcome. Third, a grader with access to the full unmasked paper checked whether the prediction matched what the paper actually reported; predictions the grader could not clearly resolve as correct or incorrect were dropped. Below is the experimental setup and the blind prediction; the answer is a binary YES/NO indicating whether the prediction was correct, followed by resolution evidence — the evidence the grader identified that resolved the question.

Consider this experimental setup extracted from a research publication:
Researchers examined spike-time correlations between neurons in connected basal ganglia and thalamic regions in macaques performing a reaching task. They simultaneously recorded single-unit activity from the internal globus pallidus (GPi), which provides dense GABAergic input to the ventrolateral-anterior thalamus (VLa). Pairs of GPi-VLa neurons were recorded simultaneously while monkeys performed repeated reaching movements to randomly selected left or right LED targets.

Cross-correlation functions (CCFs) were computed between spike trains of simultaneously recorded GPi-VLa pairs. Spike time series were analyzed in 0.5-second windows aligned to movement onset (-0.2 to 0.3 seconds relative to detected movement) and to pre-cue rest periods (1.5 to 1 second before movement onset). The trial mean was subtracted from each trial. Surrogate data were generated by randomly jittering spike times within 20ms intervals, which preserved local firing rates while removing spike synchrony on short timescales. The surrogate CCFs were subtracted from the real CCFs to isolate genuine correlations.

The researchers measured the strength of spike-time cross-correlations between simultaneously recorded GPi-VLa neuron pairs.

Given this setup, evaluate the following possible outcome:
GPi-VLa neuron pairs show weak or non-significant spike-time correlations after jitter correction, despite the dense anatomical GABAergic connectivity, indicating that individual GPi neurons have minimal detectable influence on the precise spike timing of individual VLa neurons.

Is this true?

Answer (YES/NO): YES